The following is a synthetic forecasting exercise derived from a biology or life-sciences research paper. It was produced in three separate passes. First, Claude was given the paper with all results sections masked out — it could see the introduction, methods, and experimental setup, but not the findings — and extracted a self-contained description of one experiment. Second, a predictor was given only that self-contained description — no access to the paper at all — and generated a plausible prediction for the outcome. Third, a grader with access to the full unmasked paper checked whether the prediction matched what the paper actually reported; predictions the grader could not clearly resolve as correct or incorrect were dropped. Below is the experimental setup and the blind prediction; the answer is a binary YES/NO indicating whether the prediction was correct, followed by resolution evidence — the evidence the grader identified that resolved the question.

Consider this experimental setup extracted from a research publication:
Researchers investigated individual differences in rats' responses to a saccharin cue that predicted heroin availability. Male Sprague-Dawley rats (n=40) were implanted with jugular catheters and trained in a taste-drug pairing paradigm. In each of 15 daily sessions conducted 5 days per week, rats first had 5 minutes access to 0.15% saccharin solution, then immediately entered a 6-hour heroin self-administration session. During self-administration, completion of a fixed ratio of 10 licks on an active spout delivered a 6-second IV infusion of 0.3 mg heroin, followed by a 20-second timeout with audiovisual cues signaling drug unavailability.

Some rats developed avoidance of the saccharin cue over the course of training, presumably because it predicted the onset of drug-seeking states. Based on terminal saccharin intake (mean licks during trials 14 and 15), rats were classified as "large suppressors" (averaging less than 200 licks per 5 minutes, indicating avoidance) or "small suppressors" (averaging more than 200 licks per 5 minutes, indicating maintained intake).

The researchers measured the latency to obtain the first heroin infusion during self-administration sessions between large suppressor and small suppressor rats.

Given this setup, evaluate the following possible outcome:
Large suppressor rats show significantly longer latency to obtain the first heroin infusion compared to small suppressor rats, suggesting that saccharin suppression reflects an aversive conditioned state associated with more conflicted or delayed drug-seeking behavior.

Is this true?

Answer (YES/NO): NO